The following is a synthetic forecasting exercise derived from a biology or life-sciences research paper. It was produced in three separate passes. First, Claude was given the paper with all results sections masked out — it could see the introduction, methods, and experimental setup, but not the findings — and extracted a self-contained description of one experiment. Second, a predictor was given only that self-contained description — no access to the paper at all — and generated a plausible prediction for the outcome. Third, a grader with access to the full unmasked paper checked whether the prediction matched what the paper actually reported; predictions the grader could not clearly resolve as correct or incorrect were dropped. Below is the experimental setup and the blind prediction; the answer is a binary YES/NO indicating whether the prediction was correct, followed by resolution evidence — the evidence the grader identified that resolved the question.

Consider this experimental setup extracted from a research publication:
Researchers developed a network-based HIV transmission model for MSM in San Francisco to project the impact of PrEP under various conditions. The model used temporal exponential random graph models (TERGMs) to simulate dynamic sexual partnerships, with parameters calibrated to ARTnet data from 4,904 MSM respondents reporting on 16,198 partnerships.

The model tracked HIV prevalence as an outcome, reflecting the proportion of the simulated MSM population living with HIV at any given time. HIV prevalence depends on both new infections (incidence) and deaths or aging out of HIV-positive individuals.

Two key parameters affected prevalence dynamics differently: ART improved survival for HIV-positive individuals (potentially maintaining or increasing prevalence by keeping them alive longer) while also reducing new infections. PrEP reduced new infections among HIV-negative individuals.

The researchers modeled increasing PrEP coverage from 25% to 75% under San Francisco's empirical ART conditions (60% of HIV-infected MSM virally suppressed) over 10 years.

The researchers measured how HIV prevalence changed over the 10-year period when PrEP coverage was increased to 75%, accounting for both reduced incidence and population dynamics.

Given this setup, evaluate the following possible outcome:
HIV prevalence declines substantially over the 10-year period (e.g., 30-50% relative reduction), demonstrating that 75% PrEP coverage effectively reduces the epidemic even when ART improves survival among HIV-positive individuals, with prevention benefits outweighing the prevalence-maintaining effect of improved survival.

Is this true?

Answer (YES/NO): NO